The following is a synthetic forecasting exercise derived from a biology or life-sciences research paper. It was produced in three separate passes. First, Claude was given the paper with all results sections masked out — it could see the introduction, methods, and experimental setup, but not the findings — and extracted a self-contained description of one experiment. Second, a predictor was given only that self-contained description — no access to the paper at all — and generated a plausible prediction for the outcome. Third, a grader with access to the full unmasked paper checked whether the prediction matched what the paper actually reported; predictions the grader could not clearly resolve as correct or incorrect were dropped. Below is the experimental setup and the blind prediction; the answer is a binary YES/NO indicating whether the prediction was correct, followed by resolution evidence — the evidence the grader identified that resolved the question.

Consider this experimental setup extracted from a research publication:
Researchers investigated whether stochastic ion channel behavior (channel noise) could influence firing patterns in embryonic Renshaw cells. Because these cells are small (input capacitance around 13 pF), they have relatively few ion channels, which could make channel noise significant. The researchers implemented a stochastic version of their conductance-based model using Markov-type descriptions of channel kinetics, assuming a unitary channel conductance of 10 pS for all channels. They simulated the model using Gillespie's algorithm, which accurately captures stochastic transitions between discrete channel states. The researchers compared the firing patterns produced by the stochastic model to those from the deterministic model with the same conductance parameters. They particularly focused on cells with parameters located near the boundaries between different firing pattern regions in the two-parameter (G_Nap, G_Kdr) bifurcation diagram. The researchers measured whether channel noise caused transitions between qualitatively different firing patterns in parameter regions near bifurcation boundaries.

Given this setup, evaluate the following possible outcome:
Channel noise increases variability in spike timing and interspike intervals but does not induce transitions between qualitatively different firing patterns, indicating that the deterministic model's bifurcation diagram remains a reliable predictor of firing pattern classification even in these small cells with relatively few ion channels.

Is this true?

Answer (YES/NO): YES